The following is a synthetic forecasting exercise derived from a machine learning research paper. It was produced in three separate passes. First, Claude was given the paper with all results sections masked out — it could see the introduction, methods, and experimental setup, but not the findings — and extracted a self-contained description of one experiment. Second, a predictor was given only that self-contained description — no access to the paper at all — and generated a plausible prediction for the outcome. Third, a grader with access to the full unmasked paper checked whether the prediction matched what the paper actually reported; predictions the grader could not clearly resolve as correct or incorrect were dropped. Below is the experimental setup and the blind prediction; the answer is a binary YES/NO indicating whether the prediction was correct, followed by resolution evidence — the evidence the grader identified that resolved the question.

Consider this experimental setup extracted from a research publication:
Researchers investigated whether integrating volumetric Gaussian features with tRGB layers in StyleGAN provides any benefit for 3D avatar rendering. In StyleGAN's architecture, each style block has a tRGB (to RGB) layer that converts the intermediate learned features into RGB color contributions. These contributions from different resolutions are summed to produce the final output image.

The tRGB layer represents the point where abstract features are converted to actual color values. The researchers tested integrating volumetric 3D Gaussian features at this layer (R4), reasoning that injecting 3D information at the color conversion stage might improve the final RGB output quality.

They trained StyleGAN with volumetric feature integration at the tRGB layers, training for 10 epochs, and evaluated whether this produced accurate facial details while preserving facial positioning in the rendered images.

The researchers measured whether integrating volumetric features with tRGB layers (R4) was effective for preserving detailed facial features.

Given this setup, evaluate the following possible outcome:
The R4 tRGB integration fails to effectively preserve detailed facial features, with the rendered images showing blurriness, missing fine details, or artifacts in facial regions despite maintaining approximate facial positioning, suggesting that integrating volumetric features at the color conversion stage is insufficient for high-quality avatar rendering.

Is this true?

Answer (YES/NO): YES